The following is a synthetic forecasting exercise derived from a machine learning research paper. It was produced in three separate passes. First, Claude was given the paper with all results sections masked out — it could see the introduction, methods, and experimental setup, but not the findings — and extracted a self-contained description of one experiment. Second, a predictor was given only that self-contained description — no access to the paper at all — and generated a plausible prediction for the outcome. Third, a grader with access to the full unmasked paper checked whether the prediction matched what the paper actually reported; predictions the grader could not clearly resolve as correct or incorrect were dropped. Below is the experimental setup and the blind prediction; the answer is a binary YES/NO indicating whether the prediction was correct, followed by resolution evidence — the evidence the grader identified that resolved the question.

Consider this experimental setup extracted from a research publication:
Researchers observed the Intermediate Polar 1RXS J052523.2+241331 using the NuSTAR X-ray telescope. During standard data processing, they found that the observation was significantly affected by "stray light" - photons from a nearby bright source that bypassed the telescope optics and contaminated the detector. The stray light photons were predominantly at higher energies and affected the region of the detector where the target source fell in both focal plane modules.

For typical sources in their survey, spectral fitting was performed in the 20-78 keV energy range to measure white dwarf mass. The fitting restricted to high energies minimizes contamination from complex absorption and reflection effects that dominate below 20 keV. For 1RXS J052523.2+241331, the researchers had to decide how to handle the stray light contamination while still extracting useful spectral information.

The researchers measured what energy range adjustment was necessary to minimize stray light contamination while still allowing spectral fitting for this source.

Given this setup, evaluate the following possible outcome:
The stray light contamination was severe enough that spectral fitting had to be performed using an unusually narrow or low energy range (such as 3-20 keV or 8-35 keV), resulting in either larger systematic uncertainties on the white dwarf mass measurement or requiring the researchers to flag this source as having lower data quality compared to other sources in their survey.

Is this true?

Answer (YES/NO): NO